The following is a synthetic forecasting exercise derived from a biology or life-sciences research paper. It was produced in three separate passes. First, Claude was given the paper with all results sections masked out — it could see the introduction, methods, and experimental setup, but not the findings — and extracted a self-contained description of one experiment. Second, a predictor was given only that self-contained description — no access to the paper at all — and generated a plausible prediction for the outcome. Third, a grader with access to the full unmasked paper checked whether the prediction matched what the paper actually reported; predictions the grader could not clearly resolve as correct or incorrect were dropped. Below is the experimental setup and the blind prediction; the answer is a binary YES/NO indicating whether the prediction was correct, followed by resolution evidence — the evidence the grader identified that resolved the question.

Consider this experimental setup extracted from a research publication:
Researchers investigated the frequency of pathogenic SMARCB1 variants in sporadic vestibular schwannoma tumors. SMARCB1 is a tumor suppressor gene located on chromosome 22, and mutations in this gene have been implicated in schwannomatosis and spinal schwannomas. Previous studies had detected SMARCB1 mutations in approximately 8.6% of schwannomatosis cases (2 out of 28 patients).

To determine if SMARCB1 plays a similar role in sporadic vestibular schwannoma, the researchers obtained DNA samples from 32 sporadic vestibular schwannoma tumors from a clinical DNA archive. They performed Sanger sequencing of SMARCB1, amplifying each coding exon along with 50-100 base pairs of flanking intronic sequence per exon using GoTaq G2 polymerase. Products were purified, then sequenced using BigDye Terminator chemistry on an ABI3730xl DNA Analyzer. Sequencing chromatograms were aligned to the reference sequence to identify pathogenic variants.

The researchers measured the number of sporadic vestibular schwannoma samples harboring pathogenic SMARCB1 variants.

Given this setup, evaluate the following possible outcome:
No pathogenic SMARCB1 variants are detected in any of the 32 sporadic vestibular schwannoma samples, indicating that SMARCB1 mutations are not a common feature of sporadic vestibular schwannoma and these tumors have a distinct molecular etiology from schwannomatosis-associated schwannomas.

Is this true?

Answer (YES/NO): YES